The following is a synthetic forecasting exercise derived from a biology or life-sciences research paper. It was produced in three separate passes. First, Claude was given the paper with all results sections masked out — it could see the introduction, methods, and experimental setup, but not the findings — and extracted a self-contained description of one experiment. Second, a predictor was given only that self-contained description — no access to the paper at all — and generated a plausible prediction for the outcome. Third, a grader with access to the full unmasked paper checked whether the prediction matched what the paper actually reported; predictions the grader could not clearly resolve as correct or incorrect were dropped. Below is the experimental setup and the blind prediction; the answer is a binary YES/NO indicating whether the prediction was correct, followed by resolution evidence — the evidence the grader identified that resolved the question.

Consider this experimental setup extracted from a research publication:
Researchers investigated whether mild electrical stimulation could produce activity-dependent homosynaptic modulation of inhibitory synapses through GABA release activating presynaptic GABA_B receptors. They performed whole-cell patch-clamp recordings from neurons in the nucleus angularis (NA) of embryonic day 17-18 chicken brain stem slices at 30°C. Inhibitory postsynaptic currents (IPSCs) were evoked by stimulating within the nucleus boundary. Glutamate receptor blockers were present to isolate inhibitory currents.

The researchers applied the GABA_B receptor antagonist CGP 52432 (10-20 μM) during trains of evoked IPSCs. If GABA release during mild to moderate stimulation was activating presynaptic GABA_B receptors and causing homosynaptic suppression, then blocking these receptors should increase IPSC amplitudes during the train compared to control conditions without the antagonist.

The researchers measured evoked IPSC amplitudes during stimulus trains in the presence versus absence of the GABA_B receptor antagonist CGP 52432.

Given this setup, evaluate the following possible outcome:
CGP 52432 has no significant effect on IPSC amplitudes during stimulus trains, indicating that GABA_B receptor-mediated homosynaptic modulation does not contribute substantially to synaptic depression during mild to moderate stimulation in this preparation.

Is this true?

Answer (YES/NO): NO